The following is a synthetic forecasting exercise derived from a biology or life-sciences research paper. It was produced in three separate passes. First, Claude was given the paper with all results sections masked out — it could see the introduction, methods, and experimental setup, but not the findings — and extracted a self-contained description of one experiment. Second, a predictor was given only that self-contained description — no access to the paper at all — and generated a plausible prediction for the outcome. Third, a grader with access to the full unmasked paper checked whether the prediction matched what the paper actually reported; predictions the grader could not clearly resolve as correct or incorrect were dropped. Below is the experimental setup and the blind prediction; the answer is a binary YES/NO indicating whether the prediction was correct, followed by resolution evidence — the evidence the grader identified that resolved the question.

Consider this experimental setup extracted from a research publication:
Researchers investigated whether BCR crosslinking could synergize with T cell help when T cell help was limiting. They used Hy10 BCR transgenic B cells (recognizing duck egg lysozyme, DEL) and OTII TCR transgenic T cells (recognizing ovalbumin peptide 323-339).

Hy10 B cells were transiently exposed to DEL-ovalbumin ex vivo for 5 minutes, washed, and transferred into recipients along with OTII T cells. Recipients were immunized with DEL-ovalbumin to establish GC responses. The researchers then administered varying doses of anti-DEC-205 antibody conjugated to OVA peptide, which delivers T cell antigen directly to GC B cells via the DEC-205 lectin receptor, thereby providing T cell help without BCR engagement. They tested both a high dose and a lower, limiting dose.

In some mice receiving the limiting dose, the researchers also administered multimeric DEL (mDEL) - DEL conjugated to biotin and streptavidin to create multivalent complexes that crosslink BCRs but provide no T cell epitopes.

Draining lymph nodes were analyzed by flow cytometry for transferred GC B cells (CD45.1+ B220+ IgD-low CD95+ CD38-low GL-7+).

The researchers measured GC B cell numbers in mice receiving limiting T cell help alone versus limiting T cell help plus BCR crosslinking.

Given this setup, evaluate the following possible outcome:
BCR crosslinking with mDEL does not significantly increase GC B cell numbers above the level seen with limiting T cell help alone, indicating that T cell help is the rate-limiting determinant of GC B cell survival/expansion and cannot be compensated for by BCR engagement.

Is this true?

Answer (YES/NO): NO